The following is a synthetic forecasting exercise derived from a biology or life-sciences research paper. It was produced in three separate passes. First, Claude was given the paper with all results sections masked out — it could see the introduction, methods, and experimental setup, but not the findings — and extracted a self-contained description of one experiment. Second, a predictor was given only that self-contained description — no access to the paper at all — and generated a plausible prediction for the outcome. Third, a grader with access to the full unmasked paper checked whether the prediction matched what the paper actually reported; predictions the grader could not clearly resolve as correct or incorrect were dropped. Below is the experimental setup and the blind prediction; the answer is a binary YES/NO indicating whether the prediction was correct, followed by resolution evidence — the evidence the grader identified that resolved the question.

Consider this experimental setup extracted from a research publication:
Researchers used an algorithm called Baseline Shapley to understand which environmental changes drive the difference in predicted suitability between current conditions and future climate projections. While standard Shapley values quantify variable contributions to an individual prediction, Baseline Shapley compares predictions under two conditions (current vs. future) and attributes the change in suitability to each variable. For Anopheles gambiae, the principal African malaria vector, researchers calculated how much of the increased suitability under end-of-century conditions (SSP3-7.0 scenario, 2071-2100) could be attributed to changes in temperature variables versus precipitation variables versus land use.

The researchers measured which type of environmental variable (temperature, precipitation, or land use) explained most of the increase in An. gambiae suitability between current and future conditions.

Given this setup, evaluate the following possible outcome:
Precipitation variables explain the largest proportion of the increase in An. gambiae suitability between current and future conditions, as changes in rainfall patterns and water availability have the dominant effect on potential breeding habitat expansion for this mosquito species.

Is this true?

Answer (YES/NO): NO